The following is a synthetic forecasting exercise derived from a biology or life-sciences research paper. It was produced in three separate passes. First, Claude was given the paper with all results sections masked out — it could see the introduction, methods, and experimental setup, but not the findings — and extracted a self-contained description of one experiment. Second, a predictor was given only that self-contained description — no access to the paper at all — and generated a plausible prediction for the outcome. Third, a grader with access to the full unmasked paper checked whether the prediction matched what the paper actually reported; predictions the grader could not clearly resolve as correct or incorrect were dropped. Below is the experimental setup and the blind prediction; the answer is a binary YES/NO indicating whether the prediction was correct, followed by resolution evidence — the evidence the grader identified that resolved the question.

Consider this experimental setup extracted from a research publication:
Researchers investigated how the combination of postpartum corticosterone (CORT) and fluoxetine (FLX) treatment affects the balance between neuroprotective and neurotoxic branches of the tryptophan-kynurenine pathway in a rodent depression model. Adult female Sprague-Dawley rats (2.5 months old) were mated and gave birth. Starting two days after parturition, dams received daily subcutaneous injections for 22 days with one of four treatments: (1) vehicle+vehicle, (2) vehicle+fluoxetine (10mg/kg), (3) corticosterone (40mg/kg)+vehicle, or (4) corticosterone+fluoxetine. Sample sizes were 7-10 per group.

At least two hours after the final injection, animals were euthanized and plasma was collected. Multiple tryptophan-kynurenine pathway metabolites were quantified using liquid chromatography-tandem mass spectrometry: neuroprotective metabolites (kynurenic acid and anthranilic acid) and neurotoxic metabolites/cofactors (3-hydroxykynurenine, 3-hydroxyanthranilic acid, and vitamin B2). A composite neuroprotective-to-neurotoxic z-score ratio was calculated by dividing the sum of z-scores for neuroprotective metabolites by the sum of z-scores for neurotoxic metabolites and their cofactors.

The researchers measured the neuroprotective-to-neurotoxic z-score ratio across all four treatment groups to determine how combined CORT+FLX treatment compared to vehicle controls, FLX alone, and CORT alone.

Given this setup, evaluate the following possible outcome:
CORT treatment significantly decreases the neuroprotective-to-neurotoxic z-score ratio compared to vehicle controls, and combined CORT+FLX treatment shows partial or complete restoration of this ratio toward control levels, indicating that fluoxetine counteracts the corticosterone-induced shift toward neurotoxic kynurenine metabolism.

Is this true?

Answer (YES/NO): NO